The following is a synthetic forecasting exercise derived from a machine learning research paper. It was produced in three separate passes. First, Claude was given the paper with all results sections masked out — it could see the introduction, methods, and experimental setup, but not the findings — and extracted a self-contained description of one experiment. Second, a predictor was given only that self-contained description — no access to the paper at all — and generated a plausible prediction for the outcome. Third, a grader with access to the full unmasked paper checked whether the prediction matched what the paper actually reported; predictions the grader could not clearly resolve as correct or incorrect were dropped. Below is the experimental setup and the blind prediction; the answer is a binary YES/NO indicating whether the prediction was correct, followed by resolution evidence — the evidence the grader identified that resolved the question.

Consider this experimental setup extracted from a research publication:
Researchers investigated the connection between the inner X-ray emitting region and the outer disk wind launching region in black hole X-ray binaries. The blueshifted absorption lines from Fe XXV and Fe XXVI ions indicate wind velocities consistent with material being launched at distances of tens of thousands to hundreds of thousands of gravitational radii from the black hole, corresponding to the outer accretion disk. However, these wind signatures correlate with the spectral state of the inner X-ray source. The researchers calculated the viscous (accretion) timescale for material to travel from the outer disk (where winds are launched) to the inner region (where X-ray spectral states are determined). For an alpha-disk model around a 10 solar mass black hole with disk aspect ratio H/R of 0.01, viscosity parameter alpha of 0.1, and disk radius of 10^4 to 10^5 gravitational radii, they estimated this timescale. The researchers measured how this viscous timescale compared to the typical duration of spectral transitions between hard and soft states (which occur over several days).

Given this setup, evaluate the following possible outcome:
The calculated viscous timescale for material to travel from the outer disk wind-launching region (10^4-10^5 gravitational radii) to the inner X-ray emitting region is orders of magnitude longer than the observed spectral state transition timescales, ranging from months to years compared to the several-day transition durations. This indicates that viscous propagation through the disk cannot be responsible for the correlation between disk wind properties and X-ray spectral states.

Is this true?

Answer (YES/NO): YES